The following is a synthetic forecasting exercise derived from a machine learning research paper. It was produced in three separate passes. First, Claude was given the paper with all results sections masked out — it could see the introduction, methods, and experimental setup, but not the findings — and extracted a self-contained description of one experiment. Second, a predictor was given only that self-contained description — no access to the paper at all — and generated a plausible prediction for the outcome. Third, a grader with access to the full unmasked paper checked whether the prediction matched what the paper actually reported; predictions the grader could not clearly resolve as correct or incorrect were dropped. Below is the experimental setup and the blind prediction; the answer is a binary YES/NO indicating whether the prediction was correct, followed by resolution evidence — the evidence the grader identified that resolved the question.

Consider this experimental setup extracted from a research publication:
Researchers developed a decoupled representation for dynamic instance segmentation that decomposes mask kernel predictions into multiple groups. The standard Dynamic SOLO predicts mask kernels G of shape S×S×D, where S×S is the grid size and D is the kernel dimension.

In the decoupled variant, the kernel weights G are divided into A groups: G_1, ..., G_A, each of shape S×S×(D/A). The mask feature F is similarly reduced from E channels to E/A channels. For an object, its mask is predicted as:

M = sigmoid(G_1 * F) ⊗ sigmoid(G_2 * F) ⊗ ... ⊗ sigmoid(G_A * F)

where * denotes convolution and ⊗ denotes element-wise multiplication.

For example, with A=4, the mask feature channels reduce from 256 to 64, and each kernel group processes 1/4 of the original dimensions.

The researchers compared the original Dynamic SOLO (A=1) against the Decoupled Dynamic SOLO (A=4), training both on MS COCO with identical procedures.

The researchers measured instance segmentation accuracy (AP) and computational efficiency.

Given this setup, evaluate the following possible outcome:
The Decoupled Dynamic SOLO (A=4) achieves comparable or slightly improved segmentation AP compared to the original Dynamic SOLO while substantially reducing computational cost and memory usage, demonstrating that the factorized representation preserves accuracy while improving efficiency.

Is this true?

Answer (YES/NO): YES